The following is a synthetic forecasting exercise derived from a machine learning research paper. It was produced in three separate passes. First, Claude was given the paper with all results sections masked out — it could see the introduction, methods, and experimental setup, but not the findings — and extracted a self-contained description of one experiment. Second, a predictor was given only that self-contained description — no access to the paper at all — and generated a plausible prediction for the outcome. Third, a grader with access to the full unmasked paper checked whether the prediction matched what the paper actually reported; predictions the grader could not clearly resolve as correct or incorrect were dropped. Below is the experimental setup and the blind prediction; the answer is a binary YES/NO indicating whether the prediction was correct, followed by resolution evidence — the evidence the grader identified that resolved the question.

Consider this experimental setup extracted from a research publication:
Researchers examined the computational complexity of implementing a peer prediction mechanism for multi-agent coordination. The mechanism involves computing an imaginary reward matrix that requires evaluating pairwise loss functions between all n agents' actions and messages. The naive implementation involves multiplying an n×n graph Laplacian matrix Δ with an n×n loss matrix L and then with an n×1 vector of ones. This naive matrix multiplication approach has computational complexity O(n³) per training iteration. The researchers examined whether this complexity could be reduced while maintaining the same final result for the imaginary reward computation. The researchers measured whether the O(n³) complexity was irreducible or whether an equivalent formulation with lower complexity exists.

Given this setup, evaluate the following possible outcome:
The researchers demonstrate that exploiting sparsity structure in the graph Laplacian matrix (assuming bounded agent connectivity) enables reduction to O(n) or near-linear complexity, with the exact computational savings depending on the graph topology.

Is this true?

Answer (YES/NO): NO